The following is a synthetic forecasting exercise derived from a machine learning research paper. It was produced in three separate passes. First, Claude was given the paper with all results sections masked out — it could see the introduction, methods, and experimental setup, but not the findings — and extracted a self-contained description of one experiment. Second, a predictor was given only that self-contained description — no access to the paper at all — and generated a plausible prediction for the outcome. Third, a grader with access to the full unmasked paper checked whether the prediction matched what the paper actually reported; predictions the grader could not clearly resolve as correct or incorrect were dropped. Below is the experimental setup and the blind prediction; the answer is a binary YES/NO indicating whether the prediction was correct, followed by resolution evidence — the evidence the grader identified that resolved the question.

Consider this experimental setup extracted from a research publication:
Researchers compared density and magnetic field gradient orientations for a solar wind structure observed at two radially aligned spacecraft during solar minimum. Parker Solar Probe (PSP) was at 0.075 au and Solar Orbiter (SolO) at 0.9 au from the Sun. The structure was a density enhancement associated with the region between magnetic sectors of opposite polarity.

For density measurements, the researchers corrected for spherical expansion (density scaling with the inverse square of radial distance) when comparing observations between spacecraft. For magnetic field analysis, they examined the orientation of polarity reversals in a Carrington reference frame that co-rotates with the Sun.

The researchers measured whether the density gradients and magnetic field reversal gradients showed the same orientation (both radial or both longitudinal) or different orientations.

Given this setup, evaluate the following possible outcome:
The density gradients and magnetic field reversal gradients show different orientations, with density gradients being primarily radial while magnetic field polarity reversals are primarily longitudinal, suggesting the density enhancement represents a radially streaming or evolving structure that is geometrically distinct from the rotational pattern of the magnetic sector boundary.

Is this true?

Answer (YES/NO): YES